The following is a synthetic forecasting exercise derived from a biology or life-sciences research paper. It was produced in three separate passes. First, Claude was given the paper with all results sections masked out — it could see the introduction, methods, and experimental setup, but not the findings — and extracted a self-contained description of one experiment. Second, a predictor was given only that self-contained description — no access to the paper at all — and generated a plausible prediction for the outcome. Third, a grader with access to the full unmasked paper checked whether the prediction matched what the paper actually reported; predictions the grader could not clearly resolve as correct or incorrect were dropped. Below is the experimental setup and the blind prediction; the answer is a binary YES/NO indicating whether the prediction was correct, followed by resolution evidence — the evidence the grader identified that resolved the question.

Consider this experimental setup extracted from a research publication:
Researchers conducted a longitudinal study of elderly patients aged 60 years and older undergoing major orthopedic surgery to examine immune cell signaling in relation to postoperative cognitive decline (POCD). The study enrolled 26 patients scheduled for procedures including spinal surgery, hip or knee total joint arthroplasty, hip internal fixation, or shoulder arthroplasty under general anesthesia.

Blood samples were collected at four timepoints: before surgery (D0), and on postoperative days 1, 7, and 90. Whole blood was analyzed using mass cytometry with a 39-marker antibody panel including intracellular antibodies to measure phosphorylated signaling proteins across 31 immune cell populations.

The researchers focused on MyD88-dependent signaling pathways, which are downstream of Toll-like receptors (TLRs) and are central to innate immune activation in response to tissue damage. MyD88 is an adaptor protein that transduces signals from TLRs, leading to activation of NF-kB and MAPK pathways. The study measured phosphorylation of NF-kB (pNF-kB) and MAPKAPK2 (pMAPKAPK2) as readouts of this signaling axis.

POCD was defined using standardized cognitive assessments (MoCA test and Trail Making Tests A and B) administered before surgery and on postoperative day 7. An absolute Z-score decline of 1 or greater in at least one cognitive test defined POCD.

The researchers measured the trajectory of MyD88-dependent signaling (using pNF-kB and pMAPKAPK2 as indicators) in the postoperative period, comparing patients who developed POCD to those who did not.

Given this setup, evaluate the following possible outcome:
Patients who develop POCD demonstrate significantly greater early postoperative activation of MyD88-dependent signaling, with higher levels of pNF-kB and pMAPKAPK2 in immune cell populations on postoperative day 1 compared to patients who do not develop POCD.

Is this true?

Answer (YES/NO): NO